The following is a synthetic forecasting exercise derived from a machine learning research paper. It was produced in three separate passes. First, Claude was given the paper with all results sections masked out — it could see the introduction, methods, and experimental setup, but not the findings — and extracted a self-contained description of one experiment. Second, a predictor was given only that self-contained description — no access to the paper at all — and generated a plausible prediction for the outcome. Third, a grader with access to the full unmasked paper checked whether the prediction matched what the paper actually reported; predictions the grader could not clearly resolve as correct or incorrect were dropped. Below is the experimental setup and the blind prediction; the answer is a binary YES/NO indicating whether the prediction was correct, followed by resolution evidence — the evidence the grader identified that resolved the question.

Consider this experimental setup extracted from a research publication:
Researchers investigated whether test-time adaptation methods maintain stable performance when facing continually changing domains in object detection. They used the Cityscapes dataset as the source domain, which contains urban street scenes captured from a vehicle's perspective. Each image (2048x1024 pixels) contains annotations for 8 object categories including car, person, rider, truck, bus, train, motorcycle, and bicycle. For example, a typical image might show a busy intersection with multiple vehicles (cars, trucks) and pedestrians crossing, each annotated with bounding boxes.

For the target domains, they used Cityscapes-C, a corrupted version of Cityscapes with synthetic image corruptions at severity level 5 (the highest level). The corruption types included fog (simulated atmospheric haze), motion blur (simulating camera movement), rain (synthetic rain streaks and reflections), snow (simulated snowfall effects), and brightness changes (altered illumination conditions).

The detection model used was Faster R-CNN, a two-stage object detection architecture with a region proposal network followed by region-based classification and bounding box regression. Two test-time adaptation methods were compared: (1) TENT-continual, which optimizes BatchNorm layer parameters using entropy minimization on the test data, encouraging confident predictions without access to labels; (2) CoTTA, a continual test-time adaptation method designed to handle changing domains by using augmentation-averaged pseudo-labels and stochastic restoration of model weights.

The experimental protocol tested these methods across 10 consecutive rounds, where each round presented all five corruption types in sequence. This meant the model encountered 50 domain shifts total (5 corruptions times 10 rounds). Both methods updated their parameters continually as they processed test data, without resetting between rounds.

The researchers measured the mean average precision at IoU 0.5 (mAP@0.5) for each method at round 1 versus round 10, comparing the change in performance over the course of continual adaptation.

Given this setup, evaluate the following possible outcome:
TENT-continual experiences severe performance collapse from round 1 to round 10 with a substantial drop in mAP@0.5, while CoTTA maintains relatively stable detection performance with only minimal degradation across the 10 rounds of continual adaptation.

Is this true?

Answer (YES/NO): NO